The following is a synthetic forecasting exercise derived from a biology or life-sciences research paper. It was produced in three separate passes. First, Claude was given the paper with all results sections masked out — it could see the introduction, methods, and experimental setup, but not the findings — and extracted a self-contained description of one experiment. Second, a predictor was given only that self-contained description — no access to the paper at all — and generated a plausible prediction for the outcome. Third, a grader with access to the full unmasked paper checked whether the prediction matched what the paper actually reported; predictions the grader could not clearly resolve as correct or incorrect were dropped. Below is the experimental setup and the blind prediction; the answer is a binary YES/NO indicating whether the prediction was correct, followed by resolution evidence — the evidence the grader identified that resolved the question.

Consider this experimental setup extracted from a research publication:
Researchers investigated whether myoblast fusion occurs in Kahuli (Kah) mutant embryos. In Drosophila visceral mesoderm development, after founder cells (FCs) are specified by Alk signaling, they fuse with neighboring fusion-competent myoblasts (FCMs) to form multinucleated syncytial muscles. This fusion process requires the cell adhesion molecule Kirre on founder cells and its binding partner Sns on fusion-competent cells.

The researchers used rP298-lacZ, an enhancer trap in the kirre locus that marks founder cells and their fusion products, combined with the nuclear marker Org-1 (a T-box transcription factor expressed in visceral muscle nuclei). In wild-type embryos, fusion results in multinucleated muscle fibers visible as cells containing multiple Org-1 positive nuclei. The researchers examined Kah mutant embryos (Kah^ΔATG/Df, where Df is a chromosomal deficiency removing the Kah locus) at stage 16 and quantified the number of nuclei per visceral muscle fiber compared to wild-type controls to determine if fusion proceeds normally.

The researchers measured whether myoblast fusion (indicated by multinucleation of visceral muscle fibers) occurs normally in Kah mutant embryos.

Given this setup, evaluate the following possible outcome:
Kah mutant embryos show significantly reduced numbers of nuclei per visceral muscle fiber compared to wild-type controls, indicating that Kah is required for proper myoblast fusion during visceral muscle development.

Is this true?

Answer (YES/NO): NO